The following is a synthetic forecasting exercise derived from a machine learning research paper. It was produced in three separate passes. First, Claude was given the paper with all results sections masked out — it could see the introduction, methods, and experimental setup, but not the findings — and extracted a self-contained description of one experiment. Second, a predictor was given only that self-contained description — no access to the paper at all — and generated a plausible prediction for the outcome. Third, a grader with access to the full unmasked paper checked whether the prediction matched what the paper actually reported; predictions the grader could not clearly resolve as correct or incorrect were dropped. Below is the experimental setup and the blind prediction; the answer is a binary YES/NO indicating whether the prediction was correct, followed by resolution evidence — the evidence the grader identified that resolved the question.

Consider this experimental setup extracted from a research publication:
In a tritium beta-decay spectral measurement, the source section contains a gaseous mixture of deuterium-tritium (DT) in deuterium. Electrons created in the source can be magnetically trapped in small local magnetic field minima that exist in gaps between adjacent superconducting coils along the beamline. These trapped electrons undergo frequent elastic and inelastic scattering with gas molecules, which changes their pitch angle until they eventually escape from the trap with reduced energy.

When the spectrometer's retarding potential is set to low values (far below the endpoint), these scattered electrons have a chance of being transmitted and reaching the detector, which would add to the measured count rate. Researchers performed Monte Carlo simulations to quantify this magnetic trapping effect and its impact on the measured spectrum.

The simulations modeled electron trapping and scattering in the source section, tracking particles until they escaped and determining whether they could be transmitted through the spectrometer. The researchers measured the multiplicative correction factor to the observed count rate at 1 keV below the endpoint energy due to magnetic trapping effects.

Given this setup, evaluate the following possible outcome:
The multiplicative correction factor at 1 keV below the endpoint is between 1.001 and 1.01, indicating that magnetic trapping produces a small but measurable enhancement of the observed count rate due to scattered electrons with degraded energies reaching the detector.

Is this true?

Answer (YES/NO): YES